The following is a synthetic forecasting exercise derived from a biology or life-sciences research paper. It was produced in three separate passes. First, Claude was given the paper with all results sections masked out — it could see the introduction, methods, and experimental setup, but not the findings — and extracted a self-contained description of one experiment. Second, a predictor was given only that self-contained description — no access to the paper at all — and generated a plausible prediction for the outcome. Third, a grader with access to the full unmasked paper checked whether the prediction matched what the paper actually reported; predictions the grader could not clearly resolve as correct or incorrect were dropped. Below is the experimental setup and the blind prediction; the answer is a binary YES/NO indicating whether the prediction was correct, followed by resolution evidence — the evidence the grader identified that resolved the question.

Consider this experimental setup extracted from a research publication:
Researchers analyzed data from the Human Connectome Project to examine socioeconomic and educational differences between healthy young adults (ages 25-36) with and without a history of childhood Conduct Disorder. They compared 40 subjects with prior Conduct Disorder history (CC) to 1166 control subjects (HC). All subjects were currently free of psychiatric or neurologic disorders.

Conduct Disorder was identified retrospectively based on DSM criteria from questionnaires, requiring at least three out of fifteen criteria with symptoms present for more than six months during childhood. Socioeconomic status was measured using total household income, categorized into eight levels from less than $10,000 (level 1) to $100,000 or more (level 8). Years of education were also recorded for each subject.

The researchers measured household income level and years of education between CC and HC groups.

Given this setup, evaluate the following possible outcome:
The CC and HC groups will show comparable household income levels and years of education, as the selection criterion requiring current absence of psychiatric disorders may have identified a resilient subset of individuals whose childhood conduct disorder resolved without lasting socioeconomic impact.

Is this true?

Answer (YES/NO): NO